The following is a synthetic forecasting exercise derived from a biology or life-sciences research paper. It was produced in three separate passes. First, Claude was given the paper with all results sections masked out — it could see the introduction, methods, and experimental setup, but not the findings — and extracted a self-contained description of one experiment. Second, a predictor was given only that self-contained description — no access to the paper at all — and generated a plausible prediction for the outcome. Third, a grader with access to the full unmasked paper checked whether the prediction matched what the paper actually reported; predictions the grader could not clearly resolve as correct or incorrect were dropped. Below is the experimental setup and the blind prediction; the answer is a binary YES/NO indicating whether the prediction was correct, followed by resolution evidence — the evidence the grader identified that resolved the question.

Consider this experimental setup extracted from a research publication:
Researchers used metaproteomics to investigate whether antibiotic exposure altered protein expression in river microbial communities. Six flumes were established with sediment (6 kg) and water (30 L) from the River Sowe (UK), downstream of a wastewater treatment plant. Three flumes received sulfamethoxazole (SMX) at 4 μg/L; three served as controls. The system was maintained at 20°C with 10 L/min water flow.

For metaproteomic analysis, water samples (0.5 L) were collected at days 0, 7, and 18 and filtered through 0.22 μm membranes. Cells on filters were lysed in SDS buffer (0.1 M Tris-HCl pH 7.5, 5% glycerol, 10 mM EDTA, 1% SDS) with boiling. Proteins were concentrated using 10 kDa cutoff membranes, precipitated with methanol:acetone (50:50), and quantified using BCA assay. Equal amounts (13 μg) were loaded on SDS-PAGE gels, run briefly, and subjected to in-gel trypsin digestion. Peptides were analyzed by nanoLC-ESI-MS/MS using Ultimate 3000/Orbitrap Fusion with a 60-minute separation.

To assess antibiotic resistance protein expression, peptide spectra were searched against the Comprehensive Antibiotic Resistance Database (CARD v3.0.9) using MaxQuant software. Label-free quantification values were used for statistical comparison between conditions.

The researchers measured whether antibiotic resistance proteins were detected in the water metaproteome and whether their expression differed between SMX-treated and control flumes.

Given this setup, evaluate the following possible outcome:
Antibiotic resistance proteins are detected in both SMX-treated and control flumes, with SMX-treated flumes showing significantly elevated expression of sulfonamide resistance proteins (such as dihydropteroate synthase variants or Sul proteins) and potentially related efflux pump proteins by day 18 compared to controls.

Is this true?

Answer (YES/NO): NO